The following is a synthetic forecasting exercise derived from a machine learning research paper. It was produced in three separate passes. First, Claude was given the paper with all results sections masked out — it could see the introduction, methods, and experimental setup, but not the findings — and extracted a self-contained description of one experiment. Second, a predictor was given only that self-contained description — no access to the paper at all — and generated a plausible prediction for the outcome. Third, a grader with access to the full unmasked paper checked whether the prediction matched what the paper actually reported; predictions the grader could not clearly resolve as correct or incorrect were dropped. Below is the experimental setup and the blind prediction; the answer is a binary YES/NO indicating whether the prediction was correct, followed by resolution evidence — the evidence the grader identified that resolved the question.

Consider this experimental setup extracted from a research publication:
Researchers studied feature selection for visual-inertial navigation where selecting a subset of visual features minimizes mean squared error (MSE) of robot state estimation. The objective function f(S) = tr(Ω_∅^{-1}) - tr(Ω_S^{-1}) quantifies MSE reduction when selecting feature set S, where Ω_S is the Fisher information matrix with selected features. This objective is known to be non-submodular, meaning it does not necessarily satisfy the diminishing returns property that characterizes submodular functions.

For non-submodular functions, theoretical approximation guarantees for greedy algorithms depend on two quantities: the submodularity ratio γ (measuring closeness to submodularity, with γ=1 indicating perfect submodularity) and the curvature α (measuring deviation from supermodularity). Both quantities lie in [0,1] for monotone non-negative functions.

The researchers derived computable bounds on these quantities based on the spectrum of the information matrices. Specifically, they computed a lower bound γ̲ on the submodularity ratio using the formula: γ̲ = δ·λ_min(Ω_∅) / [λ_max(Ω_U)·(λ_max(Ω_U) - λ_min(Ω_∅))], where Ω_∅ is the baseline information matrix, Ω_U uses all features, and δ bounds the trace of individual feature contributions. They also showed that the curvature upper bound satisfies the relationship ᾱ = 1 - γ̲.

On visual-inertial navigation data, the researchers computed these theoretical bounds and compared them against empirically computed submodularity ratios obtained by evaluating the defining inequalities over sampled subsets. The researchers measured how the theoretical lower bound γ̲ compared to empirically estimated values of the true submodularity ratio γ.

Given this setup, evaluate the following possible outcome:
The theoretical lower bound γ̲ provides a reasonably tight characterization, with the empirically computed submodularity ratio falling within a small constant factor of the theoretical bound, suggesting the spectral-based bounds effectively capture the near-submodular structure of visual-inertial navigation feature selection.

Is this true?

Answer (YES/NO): NO